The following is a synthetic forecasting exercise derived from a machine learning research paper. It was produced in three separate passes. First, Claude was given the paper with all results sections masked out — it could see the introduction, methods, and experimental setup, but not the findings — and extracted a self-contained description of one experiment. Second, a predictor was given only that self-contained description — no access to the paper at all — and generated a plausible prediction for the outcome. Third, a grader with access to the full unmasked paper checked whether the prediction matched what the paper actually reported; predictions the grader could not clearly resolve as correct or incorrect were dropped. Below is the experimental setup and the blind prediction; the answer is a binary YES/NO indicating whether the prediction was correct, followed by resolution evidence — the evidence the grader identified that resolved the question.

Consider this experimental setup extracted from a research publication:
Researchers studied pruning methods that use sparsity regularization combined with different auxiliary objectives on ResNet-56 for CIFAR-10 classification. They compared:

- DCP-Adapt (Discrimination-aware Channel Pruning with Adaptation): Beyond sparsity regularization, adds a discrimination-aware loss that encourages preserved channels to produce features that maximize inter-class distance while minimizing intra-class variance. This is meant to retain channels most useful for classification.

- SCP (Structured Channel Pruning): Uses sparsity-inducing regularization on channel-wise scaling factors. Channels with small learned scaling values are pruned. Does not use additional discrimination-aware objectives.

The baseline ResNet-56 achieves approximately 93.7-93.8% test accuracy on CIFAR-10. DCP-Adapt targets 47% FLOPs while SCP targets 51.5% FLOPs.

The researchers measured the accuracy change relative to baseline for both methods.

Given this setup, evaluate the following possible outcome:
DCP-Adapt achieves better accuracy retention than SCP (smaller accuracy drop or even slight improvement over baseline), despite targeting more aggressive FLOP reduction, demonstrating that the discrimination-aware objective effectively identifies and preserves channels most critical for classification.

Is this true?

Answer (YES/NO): YES